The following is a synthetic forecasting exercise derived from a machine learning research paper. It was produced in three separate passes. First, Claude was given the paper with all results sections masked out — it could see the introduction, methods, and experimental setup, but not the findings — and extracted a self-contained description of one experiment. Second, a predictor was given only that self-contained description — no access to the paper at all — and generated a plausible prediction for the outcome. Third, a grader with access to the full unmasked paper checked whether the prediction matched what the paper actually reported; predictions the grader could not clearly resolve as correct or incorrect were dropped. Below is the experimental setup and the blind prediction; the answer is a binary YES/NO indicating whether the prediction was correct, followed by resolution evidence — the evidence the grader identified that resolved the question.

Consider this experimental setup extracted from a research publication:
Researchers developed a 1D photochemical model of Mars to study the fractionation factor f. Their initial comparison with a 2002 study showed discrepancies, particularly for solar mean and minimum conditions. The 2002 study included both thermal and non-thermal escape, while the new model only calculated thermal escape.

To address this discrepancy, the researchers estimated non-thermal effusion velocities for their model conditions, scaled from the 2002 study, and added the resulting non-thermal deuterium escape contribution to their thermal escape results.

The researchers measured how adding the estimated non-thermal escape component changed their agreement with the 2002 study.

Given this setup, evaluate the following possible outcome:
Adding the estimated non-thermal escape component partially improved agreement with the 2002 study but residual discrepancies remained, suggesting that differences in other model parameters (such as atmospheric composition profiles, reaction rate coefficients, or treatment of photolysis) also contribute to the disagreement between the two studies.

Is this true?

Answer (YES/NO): YES